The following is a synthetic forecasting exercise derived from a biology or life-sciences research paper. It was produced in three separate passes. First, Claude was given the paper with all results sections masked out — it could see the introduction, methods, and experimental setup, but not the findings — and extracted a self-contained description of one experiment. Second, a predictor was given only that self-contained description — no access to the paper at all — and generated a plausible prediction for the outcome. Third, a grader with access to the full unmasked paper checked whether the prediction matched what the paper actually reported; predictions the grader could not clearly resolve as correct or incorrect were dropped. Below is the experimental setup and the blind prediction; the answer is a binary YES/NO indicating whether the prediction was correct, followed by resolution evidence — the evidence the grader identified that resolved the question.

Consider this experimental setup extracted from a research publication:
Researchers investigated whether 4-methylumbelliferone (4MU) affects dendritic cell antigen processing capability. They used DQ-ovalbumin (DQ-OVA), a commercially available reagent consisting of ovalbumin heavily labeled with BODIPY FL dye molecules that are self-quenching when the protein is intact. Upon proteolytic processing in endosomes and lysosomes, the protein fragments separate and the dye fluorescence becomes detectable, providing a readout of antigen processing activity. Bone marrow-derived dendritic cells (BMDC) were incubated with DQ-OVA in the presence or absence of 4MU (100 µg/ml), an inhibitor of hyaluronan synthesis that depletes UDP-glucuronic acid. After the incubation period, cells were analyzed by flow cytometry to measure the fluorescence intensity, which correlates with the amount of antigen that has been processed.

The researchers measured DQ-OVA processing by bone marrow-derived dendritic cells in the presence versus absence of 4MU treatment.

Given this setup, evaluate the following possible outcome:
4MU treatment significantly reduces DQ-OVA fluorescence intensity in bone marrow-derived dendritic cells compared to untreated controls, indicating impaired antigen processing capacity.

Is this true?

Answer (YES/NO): NO